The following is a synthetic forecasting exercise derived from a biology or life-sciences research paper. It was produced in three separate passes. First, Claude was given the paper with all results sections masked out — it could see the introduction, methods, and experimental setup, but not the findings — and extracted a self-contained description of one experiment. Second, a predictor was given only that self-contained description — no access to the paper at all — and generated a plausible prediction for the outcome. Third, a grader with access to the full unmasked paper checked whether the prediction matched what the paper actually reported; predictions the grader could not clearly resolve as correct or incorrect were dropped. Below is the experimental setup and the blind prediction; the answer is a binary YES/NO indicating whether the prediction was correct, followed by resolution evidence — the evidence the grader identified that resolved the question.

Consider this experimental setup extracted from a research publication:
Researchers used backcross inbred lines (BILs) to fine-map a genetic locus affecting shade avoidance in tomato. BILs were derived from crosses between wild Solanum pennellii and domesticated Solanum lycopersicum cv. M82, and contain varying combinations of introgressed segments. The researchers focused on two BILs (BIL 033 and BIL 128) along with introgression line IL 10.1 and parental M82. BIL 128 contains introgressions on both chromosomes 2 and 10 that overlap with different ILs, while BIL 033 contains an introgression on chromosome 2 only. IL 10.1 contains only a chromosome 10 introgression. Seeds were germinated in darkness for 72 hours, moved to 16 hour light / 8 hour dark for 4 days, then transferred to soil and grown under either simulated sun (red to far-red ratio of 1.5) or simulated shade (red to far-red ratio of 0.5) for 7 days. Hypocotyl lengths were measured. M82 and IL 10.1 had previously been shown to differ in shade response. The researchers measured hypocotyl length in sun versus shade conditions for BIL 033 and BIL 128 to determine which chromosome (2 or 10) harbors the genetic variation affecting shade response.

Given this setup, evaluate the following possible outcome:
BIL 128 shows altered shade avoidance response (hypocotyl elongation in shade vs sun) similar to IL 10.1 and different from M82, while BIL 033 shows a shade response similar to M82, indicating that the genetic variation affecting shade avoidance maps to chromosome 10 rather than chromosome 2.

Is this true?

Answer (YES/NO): YES